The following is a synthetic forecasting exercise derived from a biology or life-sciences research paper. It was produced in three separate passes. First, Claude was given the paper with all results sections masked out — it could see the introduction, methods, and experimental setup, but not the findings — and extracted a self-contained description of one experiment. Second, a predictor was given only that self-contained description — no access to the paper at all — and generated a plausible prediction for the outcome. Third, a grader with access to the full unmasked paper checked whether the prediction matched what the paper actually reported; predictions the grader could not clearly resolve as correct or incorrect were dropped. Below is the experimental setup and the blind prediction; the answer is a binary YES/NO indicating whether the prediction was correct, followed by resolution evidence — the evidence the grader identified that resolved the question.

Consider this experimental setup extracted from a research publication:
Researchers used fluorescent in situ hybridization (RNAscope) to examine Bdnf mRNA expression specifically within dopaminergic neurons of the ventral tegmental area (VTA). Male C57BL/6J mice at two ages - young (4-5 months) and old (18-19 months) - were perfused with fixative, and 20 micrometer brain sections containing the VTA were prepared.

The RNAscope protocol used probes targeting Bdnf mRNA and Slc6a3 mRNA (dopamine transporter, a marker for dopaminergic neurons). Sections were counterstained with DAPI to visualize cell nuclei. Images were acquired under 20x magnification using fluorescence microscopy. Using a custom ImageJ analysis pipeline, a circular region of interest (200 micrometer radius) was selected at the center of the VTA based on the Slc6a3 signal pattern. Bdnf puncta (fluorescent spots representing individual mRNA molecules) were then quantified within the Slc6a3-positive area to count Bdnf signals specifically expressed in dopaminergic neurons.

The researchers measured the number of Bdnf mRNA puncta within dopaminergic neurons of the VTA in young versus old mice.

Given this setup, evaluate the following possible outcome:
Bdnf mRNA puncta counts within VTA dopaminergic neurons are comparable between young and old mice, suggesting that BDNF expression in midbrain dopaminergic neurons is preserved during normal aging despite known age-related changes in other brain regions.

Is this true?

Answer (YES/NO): NO